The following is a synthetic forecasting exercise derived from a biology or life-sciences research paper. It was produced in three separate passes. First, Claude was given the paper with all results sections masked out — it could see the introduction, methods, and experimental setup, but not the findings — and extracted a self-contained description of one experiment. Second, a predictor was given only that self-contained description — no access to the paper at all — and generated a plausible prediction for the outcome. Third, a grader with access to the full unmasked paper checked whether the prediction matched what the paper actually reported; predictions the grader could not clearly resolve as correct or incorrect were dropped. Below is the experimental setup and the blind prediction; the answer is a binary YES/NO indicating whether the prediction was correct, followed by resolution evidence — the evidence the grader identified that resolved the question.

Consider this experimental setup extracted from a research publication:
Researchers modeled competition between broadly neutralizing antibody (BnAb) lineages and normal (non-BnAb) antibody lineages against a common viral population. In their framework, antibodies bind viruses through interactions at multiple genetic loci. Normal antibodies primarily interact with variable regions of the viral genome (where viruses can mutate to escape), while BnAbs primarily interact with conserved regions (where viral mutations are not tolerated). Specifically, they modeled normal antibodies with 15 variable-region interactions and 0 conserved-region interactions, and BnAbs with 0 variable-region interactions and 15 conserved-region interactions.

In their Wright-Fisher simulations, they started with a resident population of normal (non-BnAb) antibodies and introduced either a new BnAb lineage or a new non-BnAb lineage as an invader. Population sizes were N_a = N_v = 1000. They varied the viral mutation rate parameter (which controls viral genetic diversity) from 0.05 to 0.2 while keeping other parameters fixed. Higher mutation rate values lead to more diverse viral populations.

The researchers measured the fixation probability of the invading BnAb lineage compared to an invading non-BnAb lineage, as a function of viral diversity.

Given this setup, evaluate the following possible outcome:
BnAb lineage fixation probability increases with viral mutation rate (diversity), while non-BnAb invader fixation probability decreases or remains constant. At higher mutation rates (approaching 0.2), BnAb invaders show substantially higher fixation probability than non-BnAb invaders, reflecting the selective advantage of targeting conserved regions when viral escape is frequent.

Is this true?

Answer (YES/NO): YES